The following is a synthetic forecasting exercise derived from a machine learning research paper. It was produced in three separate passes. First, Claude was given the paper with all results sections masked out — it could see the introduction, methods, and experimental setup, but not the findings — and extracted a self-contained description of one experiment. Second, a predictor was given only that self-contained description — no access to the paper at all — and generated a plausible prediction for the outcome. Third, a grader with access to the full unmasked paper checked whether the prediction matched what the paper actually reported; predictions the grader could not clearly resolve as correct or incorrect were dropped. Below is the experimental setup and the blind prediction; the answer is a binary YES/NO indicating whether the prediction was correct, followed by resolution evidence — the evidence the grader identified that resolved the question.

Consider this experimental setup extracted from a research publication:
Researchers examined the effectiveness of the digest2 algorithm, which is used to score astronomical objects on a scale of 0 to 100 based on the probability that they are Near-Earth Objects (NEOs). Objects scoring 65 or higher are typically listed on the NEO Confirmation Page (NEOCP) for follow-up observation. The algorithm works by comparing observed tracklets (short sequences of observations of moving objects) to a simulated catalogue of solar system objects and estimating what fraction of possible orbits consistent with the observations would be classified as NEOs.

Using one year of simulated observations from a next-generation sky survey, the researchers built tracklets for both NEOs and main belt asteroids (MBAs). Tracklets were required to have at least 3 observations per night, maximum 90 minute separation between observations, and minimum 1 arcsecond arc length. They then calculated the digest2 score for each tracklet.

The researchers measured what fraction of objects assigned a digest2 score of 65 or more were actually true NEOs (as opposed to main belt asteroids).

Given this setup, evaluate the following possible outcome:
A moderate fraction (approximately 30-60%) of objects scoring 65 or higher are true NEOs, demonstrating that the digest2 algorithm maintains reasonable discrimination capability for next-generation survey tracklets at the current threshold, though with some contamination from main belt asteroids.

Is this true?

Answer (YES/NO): NO